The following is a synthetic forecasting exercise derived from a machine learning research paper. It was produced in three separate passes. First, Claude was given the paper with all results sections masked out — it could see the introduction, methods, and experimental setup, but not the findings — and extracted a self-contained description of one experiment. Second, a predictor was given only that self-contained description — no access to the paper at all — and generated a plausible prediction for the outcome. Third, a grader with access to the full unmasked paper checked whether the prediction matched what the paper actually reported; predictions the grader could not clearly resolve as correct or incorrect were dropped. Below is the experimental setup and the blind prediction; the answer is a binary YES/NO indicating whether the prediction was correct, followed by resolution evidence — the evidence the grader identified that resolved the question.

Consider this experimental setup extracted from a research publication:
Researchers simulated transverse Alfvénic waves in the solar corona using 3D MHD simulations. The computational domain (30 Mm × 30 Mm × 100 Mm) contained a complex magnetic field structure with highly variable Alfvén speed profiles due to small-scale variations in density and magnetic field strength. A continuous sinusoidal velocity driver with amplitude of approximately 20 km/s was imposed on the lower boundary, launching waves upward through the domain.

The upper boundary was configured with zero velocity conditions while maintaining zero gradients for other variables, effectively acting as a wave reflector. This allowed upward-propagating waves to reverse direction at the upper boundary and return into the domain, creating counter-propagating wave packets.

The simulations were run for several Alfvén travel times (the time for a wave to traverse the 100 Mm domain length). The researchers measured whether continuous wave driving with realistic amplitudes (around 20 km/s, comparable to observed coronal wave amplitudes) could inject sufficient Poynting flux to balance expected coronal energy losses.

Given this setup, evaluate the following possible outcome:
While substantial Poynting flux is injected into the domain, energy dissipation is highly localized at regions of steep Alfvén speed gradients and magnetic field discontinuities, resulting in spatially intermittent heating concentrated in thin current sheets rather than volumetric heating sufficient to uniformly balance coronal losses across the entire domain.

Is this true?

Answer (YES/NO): NO